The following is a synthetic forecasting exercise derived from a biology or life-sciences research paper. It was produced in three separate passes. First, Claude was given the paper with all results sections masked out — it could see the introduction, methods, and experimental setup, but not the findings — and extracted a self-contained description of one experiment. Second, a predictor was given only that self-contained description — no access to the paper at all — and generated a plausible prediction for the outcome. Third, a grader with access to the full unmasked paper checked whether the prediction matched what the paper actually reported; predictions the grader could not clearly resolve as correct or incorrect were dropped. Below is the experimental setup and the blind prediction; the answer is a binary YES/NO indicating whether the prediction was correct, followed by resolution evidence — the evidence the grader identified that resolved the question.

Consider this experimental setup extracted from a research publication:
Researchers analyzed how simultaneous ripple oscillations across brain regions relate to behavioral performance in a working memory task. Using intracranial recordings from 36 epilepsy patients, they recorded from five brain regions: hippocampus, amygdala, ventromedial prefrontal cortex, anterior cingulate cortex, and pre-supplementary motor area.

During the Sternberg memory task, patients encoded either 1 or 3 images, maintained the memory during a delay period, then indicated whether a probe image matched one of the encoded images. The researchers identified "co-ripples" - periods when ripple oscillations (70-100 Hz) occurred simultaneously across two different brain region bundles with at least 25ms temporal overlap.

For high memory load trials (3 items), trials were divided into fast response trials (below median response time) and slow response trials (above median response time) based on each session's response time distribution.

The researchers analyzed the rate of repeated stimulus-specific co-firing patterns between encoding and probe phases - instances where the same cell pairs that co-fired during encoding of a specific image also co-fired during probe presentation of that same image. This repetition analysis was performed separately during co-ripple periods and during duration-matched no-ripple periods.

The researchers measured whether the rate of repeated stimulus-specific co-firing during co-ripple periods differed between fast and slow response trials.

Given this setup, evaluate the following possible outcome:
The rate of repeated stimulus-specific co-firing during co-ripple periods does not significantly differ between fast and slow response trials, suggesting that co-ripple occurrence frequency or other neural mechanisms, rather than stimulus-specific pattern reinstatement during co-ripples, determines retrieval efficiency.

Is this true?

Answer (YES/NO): NO